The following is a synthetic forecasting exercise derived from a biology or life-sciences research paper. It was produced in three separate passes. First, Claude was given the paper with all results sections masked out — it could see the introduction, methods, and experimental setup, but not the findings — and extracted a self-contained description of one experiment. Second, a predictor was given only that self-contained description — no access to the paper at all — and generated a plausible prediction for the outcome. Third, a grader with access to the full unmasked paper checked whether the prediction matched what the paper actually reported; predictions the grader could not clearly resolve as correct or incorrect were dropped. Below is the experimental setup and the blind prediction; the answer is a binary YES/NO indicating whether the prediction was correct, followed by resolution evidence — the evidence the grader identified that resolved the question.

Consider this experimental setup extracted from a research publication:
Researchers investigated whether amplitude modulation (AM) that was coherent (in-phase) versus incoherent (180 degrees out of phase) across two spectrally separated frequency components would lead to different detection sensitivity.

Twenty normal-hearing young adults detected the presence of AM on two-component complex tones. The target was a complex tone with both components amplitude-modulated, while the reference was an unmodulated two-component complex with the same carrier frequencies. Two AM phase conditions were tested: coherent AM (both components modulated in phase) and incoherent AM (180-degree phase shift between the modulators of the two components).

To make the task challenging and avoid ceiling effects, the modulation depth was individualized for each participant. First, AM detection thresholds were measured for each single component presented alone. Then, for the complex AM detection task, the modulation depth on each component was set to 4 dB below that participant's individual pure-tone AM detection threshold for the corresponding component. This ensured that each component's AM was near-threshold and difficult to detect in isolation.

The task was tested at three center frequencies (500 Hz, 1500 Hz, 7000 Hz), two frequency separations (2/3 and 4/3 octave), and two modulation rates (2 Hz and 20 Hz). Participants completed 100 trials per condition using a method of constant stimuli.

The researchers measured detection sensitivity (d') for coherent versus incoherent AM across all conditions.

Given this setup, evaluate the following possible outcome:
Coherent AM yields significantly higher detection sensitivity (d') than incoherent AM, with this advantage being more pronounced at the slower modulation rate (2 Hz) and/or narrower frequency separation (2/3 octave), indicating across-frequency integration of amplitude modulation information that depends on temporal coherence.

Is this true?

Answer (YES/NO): NO